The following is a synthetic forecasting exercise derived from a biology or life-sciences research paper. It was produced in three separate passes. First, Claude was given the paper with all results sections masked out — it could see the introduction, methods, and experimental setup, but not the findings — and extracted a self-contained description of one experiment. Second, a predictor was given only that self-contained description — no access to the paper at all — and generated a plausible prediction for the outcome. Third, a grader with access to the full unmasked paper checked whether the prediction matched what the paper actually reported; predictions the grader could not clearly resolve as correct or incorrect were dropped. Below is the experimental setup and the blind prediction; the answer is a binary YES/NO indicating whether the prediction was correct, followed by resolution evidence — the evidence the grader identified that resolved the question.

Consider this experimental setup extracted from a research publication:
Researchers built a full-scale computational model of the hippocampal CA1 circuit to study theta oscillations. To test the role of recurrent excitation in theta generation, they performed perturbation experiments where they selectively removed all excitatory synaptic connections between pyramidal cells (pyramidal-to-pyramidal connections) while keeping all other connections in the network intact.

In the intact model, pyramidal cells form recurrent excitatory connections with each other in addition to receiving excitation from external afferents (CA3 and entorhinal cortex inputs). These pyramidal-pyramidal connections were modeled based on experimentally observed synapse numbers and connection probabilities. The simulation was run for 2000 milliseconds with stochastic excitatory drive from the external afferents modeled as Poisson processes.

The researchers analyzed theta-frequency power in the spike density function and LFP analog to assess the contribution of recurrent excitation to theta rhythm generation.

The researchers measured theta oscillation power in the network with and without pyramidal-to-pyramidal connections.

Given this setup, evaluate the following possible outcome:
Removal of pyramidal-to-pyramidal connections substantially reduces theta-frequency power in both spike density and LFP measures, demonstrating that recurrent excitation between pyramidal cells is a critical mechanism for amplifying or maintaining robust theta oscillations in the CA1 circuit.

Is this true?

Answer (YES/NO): YES